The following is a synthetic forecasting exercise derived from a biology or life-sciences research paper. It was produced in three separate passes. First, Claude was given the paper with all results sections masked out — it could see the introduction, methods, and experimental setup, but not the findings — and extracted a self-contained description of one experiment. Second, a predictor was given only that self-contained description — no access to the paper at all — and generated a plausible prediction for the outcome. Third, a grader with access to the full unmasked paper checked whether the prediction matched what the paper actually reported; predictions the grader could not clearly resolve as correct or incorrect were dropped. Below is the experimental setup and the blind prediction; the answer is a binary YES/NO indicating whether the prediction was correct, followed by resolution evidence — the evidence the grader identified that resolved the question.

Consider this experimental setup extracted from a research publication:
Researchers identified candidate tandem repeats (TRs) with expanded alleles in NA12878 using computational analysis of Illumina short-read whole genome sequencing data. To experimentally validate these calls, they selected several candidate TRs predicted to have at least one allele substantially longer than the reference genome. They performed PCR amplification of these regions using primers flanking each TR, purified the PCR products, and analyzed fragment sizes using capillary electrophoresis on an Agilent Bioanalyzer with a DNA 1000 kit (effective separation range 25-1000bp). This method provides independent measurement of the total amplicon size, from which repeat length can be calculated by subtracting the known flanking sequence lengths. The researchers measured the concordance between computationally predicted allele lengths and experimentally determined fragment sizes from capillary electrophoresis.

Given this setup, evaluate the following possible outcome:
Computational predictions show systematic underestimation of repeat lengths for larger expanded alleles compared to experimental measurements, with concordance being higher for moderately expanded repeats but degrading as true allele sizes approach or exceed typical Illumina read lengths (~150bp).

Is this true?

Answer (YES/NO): NO